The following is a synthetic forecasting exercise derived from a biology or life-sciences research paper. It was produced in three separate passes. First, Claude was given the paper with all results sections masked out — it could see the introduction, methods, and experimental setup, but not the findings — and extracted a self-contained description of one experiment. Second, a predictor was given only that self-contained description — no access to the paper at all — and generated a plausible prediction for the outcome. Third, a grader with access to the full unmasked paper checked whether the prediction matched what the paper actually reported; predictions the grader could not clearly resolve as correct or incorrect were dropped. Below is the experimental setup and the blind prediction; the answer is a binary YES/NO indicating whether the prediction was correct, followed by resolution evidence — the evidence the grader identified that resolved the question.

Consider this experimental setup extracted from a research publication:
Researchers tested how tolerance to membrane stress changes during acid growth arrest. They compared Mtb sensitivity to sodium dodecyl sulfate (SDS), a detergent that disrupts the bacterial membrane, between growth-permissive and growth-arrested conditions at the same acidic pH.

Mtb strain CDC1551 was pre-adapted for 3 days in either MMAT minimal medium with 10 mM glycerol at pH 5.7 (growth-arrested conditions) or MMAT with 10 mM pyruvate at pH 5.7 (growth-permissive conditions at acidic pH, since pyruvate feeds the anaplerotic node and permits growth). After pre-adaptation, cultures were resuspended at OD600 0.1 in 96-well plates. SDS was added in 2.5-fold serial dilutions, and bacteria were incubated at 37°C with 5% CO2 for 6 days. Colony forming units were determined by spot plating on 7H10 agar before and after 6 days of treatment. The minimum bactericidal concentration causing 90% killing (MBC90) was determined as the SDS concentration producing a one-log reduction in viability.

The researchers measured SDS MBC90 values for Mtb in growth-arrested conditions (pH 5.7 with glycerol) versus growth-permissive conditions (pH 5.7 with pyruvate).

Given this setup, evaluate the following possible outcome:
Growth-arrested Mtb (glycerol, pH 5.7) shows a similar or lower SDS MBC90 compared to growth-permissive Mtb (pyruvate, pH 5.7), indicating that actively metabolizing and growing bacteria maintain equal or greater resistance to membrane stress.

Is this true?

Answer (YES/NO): NO